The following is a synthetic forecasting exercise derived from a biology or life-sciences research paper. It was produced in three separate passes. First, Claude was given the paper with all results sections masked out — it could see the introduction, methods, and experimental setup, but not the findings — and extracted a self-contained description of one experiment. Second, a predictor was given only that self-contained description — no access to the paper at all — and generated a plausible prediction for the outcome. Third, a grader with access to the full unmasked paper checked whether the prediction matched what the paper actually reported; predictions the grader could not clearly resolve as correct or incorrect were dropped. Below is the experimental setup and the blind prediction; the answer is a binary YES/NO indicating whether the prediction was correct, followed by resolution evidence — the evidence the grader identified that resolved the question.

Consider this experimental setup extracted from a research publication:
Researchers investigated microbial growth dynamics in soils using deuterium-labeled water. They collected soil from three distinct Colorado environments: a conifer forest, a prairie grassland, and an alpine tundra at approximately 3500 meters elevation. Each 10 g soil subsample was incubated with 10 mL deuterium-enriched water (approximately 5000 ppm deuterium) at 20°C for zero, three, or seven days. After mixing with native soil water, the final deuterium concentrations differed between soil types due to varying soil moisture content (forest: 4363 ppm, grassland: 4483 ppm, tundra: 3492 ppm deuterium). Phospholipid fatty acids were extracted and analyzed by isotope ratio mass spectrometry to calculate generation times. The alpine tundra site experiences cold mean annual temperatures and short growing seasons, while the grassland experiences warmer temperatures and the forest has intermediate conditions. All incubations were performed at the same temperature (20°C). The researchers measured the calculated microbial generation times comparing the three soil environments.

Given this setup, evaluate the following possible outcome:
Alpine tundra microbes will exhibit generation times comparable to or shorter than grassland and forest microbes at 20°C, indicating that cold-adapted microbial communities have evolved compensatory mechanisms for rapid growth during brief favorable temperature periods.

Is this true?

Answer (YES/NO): NO